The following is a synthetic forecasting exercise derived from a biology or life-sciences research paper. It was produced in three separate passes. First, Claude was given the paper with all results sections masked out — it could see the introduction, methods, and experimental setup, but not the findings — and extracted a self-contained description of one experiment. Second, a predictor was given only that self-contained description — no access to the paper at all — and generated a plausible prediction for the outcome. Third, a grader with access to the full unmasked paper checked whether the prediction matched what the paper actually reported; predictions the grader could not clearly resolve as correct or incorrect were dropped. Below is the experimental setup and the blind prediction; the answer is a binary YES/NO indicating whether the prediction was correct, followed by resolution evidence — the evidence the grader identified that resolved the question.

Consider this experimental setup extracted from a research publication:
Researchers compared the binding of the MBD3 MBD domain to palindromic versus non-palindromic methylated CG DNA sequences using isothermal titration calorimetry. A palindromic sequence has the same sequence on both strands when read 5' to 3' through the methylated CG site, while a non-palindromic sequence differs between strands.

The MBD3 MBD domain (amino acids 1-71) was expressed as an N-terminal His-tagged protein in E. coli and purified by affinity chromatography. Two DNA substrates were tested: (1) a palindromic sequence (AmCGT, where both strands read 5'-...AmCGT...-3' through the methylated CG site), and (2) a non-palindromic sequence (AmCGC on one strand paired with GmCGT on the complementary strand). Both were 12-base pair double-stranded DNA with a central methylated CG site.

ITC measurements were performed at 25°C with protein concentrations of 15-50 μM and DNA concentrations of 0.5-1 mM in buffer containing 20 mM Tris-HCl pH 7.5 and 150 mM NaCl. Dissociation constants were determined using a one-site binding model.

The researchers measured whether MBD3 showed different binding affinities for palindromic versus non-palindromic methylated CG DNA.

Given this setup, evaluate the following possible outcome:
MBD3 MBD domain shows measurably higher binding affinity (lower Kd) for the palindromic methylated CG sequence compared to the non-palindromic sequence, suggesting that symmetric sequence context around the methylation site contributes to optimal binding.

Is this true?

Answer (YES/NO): NO